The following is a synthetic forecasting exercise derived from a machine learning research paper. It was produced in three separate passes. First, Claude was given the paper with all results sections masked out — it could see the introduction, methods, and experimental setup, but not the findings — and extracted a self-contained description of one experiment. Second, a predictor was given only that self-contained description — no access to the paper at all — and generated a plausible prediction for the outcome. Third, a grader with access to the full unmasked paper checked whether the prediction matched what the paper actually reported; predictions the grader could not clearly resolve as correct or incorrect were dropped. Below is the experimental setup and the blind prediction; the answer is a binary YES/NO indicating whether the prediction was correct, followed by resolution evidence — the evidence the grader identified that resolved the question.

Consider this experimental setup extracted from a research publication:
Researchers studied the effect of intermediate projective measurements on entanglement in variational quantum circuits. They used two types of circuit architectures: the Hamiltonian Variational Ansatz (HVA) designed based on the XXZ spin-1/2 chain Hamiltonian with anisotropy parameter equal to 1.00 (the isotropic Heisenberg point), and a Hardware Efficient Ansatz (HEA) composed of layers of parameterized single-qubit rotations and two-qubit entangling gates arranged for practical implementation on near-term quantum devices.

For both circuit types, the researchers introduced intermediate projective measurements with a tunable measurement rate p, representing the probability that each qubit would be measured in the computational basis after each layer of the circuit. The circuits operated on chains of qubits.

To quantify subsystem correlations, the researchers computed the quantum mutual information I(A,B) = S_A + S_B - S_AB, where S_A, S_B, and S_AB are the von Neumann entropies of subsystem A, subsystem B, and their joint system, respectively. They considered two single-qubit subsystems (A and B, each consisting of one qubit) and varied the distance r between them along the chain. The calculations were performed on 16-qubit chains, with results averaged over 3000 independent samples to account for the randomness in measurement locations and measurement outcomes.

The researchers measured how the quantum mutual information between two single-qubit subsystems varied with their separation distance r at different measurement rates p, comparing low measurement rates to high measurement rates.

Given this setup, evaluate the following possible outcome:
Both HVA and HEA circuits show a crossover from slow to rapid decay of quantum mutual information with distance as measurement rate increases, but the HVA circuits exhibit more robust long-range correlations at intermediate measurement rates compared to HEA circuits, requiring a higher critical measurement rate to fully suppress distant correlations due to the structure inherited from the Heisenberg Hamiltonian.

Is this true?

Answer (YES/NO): NO